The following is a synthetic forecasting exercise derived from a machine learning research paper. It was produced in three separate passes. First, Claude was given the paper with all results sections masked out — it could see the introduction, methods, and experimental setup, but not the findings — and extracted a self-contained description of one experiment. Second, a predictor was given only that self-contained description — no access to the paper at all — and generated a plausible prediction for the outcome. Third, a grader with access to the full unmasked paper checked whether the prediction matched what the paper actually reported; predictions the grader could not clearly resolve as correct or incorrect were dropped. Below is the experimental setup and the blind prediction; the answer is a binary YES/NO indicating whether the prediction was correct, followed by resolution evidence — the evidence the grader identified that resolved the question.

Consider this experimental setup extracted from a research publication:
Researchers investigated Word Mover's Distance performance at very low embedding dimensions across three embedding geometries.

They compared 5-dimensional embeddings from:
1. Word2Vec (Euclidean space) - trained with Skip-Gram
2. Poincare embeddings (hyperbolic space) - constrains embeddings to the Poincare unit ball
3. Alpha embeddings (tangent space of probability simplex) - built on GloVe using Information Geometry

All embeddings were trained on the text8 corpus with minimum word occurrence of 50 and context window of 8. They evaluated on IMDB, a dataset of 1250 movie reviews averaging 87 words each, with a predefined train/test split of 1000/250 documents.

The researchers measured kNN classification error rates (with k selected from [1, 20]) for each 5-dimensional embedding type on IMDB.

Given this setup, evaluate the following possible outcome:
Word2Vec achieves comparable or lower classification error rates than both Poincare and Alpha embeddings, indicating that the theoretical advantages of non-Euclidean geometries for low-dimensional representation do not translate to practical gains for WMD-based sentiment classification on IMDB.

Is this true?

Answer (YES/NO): NO